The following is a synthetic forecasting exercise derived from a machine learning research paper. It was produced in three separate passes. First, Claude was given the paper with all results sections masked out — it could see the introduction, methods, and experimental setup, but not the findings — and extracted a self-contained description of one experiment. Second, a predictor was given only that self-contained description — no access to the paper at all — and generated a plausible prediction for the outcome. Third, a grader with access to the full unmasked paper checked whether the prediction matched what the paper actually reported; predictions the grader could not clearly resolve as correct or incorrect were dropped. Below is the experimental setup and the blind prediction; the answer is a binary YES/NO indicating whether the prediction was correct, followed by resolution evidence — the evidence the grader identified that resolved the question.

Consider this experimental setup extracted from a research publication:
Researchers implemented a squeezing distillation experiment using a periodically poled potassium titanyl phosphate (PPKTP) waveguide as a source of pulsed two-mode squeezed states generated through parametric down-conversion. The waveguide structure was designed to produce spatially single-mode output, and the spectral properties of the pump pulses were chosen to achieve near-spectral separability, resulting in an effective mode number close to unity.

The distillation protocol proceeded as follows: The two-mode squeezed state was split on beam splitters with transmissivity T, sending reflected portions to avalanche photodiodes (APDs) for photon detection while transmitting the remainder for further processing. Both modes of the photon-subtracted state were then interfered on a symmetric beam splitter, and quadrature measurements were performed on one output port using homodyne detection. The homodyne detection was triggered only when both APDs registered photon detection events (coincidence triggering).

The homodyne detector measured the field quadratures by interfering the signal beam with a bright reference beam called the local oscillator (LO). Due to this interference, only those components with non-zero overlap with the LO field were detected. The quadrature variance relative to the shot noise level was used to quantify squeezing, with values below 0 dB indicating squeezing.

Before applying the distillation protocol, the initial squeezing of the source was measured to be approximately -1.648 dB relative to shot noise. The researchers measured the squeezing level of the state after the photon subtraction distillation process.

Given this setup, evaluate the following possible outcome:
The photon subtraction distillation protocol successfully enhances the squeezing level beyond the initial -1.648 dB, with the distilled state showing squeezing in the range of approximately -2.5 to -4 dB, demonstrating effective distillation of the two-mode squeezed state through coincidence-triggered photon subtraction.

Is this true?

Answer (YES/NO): NO